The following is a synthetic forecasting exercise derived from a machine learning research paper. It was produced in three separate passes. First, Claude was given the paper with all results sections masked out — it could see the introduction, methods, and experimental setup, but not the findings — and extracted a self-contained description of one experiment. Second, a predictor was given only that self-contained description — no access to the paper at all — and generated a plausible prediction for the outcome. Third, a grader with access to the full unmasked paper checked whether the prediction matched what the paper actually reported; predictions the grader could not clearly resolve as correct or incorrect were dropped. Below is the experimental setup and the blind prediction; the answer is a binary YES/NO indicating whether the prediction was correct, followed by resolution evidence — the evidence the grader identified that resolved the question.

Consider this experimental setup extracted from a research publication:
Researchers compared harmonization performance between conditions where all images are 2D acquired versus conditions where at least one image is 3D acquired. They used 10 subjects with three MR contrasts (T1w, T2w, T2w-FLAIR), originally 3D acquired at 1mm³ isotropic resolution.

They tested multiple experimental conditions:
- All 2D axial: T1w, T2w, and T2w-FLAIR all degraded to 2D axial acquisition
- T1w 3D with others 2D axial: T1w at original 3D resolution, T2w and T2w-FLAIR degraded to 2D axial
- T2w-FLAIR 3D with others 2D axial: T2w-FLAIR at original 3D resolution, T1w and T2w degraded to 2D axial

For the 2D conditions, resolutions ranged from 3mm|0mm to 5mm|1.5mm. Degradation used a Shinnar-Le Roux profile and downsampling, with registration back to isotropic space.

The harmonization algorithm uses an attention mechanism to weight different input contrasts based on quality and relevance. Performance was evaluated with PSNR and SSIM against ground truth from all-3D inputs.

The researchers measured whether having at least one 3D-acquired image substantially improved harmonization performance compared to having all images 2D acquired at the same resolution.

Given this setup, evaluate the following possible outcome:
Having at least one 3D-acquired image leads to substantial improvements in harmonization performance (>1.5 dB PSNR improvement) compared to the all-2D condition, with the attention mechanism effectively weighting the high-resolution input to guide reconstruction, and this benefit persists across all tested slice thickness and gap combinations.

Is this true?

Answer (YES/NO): NO